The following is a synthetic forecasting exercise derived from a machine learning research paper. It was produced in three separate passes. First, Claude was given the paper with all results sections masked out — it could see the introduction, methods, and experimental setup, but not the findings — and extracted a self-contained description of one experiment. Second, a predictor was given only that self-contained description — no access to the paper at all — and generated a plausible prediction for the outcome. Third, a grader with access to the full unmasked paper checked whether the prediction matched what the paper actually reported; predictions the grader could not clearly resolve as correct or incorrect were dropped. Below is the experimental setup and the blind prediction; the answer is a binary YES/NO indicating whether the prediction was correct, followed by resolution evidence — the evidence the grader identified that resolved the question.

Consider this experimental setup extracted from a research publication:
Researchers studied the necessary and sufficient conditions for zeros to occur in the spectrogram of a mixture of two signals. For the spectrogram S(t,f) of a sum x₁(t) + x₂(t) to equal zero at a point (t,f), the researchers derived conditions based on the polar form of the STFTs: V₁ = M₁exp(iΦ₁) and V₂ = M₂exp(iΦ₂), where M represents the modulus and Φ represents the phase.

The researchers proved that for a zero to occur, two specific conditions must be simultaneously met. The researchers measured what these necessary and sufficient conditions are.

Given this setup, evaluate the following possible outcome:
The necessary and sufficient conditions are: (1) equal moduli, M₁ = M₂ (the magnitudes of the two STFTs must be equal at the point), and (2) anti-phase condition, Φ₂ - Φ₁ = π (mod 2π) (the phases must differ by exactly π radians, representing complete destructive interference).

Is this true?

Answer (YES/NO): YES